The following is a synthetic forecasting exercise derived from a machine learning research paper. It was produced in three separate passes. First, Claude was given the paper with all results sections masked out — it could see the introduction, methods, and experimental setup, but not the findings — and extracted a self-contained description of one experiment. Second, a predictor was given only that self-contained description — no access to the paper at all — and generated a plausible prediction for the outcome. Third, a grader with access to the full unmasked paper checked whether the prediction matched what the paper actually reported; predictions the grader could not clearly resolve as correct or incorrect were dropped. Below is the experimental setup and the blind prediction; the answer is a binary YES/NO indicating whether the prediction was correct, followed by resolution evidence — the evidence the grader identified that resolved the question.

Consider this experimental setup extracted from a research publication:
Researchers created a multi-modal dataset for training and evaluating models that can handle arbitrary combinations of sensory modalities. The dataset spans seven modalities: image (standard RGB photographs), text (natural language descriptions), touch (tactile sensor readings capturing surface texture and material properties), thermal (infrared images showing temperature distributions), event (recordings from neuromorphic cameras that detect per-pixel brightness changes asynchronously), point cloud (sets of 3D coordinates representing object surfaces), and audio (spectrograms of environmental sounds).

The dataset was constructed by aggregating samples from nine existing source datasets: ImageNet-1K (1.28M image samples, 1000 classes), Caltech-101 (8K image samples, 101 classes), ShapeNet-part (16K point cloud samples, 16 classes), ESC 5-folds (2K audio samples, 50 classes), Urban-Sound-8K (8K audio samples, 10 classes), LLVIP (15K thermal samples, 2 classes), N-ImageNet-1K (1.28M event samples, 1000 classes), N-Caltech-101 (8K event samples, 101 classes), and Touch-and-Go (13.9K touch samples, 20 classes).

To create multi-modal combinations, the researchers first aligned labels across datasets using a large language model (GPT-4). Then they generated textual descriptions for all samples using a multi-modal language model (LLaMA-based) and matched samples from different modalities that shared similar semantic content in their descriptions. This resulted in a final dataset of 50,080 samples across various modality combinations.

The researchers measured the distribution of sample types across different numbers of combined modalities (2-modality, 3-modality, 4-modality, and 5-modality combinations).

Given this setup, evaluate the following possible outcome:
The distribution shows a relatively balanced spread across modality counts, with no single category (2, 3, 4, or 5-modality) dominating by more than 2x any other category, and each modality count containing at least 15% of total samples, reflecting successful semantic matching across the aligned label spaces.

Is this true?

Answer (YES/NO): NO